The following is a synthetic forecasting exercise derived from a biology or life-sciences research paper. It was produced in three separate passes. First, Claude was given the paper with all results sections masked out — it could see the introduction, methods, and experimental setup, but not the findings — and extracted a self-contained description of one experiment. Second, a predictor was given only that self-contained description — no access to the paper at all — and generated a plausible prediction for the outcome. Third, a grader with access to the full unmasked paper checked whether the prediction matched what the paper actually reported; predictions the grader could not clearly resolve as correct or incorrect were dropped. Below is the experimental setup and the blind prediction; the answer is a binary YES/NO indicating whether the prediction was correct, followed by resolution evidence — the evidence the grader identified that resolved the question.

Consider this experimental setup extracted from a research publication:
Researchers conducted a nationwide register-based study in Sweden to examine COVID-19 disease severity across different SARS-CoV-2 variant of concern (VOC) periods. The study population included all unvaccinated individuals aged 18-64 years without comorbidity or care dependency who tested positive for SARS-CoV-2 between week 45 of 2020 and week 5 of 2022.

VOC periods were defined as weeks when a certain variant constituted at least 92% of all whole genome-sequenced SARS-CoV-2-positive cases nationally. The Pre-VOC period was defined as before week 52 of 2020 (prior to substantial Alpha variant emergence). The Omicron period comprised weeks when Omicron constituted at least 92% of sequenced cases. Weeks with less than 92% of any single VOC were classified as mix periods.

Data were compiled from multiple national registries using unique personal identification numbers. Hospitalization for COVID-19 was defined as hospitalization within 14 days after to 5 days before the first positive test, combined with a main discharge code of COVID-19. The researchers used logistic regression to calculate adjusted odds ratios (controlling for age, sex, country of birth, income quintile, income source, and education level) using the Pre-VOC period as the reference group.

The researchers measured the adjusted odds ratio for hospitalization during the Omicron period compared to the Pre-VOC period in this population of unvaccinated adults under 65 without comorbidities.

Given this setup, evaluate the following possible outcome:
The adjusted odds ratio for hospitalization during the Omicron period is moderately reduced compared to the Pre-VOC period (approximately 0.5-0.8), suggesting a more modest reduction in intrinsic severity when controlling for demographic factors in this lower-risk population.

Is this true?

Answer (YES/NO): NO